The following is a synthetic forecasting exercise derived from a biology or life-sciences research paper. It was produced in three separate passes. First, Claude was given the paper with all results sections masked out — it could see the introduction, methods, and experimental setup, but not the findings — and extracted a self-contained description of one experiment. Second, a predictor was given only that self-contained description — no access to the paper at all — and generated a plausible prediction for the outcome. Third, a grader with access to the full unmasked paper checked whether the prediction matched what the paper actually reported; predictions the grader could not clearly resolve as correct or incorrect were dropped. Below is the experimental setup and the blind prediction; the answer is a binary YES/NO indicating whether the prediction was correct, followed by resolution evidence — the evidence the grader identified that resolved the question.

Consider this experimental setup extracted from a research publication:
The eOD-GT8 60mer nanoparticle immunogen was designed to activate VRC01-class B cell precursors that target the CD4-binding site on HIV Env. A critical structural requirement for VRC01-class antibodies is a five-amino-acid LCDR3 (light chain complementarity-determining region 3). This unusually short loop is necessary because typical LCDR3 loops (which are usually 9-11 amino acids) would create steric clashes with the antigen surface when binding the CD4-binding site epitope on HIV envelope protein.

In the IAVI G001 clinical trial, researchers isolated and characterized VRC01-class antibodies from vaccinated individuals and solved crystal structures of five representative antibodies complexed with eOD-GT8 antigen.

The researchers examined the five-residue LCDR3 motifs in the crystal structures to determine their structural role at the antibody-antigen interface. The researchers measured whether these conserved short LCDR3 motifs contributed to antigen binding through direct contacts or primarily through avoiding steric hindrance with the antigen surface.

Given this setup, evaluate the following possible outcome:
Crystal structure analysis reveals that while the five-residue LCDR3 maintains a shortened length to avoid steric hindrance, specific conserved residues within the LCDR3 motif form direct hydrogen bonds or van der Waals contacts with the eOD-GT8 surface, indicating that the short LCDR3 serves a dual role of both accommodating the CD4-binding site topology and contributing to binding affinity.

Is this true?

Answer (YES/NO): YES